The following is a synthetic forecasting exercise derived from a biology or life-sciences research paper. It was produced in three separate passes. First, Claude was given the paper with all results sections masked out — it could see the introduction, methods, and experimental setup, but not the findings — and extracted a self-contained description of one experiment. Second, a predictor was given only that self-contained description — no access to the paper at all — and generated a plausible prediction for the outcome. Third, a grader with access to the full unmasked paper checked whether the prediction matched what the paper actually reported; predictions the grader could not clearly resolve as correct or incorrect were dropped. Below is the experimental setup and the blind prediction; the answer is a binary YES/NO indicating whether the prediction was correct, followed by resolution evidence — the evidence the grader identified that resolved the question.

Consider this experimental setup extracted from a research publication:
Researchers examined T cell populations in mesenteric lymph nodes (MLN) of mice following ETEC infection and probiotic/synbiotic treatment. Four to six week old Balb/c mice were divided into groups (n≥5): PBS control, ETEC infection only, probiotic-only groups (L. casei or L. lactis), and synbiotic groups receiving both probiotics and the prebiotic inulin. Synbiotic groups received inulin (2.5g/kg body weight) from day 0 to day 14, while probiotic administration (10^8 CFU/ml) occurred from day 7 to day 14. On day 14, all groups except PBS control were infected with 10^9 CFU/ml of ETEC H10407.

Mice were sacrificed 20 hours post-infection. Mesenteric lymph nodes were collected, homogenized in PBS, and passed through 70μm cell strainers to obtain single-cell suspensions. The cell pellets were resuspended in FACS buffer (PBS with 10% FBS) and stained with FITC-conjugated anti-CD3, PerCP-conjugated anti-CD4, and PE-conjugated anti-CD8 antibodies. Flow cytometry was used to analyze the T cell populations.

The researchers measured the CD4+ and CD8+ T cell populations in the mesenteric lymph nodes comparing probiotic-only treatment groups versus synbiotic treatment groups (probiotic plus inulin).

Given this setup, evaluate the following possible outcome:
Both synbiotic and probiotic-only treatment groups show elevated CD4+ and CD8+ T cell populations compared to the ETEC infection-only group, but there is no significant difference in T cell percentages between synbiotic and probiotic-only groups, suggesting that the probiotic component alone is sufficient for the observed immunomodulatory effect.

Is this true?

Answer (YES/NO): NO